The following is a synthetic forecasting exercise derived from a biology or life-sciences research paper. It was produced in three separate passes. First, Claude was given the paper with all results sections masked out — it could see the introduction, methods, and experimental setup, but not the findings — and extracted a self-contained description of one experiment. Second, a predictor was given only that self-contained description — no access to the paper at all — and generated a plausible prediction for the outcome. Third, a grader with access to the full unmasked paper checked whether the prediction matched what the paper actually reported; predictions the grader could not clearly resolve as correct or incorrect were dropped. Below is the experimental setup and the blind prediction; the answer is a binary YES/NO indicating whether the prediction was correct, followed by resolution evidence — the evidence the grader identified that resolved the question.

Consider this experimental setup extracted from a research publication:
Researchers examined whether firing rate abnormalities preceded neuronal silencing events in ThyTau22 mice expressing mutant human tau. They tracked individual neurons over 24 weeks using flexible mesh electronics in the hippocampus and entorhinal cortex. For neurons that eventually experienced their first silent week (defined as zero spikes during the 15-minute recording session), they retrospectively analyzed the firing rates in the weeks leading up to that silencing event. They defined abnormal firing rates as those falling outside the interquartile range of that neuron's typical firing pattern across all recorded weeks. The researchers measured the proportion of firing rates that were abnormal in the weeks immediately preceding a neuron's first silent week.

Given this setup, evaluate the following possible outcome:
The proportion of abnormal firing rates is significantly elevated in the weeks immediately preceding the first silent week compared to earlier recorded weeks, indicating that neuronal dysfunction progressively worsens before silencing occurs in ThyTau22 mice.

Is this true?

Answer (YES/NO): YES